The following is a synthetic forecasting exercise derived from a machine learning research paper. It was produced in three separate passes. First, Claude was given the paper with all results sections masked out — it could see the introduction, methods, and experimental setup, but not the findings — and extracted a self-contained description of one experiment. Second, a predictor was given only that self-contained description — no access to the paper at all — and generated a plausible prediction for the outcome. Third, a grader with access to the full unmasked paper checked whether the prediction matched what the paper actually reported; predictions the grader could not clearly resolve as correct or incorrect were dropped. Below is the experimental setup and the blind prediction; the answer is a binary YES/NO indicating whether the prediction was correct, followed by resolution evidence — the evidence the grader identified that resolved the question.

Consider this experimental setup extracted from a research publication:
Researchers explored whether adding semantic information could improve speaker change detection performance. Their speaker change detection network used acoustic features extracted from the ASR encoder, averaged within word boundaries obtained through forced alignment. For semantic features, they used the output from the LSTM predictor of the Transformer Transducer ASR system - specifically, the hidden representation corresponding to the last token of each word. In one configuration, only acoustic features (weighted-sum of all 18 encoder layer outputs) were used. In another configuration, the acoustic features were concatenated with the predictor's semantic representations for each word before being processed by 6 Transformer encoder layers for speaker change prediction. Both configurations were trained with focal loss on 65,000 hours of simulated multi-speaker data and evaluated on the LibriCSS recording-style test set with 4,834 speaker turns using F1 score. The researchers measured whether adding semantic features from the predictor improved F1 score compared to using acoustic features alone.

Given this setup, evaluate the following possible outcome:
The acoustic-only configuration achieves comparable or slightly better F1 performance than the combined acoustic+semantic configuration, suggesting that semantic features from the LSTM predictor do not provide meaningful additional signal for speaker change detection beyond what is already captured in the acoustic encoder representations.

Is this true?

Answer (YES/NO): YES